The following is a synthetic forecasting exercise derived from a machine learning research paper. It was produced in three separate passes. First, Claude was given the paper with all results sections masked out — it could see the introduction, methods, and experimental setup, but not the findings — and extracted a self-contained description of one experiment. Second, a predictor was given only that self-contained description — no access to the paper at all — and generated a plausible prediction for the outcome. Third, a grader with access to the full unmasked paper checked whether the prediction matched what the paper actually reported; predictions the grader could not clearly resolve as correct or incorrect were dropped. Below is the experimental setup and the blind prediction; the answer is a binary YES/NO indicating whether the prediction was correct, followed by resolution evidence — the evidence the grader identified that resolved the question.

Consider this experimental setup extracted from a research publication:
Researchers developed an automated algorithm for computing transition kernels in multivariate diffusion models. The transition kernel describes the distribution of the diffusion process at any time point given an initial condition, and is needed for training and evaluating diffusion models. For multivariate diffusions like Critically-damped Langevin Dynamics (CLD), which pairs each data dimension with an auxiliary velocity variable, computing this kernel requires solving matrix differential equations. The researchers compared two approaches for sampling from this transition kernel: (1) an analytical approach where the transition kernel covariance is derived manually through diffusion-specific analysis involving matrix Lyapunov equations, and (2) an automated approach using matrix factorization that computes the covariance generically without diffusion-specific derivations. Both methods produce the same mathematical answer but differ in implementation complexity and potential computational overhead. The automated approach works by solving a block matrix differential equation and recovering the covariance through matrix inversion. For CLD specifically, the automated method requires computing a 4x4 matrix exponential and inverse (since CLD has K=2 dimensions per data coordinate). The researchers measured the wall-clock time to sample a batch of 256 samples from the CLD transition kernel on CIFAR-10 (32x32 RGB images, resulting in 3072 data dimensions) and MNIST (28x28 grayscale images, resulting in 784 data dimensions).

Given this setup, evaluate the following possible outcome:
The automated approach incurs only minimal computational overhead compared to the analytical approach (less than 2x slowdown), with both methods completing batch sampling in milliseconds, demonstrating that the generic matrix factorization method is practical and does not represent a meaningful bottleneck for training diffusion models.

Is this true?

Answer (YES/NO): YES